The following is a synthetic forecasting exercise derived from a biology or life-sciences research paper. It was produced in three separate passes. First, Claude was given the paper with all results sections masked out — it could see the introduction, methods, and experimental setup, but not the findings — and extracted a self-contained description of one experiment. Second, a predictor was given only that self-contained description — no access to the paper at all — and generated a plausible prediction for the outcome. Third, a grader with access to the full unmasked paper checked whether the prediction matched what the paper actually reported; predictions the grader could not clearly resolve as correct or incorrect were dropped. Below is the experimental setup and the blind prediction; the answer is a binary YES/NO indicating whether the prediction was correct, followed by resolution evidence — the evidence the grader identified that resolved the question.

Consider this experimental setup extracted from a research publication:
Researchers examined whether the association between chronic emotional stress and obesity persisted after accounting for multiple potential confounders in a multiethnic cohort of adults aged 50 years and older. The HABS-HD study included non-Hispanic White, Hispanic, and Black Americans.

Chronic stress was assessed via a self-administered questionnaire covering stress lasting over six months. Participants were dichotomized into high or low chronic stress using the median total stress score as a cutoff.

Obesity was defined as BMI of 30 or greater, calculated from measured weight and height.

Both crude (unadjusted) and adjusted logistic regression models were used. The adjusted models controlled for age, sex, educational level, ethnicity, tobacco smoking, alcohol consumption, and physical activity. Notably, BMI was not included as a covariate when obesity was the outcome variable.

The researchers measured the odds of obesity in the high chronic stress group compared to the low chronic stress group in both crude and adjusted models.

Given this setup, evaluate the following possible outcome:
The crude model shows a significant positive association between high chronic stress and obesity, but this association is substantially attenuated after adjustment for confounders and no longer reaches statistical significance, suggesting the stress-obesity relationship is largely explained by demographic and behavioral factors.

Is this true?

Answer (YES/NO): NO